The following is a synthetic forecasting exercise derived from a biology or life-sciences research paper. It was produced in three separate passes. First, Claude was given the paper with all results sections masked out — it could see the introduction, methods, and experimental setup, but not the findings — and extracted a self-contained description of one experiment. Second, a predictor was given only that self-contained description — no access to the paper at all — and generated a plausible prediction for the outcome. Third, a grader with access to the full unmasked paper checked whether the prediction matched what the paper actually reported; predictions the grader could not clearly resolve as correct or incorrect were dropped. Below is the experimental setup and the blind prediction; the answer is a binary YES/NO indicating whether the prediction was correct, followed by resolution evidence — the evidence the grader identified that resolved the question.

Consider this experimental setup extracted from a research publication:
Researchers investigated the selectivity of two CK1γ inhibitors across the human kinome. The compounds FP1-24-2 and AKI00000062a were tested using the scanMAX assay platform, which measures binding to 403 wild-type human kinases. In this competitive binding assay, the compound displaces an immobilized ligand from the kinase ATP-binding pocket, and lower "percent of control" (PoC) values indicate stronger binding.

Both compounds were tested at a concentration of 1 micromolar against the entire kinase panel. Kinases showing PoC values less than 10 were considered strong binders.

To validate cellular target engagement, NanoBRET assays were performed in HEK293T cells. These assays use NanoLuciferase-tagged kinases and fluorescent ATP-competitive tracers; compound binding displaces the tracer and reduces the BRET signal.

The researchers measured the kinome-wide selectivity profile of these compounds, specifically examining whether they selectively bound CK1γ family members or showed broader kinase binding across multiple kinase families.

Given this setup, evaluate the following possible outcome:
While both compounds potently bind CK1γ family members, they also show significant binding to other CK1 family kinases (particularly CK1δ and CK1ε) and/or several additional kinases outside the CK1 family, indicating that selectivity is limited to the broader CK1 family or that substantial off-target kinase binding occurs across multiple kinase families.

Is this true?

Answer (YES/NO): YES